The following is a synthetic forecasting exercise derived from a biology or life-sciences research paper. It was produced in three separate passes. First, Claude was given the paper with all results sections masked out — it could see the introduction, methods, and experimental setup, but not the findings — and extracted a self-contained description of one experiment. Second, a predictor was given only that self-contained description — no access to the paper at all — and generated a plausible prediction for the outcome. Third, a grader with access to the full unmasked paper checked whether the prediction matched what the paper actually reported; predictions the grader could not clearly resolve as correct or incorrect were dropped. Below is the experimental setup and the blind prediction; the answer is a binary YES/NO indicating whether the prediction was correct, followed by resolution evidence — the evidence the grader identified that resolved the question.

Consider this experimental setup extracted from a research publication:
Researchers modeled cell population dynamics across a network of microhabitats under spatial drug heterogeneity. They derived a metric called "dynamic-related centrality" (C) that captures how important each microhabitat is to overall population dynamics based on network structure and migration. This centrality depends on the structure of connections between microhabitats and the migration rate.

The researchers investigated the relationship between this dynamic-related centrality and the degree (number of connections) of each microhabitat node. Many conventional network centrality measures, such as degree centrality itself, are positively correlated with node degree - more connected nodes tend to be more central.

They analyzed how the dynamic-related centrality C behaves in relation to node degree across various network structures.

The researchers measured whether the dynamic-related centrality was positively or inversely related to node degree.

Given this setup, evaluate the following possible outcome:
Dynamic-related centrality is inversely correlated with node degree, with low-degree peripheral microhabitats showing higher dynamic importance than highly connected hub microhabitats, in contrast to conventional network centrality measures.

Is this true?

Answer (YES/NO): YES